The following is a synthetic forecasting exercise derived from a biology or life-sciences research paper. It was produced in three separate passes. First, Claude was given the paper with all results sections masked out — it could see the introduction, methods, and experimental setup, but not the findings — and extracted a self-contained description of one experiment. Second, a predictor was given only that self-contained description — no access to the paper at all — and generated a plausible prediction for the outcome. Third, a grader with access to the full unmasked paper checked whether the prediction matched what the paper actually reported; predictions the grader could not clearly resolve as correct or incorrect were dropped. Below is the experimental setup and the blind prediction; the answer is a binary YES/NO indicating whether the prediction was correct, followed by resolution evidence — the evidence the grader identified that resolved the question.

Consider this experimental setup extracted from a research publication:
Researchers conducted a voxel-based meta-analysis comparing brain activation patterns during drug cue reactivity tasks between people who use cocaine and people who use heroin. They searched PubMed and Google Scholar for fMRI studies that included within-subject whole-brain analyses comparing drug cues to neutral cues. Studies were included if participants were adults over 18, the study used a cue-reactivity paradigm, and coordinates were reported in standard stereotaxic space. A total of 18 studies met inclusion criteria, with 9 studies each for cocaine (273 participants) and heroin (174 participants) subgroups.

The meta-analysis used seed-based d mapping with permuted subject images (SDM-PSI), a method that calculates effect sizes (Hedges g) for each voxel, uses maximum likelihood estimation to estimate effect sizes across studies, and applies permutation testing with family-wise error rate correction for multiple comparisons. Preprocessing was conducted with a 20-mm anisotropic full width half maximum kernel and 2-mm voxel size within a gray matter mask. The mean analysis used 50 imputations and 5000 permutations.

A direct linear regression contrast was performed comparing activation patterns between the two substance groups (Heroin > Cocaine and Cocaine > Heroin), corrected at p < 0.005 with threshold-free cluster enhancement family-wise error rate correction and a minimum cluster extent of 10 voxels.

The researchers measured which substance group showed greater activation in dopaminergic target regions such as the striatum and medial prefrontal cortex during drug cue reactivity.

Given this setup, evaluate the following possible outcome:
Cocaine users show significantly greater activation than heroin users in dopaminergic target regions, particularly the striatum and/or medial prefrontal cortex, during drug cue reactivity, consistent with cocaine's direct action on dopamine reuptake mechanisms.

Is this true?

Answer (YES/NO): NO